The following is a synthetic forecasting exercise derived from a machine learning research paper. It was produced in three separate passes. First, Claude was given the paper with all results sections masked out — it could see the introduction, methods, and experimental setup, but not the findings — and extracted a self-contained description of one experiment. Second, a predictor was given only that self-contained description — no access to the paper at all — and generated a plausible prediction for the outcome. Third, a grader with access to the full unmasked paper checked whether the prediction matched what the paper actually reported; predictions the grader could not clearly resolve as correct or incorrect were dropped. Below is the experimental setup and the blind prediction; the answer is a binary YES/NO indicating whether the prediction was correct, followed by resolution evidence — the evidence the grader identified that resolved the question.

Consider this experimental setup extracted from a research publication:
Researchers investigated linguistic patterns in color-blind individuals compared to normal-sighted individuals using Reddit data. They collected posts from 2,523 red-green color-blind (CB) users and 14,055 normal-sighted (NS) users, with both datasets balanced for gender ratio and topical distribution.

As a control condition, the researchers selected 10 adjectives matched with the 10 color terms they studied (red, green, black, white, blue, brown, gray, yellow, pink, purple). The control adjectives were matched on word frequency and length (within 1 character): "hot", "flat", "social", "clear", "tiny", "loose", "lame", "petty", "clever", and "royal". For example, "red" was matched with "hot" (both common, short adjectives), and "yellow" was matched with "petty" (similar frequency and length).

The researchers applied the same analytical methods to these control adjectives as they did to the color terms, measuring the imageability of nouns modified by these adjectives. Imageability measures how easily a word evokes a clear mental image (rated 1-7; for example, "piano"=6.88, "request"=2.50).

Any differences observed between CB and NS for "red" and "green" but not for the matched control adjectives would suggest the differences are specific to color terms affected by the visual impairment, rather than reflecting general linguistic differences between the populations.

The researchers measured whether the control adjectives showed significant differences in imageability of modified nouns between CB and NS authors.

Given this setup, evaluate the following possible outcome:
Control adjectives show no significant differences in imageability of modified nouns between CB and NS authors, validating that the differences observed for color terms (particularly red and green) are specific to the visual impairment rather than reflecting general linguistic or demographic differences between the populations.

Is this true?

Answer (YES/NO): YES